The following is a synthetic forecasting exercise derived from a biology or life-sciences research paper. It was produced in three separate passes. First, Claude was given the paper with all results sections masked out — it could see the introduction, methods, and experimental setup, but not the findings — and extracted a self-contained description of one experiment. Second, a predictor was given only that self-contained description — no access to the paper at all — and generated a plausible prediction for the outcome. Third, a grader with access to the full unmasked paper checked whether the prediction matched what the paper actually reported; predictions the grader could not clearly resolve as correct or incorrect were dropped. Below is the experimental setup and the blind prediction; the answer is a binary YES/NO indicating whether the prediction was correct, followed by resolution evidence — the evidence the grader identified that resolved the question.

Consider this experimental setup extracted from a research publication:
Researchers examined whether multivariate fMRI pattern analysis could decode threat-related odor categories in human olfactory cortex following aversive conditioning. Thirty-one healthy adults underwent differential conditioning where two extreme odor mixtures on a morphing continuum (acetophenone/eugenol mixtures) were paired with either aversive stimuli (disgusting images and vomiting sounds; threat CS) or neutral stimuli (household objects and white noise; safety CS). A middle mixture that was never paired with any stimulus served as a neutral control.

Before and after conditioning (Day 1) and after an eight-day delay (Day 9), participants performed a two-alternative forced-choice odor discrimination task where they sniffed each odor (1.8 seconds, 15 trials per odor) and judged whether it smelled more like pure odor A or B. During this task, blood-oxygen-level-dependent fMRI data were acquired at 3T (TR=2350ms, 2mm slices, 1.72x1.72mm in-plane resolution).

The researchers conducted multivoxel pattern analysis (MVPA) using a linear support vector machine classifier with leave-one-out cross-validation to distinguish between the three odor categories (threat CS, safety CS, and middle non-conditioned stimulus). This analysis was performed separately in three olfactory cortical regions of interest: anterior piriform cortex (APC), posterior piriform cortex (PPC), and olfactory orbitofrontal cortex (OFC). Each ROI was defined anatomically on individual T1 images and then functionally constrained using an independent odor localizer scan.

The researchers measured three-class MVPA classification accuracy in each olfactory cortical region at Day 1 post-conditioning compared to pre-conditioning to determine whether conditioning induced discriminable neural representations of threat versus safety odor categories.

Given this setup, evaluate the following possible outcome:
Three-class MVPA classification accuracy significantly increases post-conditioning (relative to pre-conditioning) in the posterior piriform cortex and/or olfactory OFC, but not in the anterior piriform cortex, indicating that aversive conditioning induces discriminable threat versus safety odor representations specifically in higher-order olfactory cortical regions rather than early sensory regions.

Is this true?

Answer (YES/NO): YES